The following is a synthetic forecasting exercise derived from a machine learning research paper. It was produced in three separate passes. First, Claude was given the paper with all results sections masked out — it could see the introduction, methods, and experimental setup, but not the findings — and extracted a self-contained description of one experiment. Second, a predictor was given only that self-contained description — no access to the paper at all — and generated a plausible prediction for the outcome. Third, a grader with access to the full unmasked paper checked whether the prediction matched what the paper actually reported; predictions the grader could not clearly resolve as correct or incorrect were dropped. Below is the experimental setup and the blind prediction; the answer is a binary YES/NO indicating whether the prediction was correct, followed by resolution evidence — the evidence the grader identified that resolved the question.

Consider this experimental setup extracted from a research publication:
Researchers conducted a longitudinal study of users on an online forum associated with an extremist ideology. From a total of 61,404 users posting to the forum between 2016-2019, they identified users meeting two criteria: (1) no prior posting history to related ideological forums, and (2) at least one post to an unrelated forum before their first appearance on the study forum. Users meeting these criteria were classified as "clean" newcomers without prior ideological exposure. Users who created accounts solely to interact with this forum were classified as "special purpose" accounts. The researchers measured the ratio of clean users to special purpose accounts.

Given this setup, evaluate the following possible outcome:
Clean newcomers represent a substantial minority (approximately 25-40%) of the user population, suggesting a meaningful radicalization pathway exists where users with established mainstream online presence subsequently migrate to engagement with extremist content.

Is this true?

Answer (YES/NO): NO